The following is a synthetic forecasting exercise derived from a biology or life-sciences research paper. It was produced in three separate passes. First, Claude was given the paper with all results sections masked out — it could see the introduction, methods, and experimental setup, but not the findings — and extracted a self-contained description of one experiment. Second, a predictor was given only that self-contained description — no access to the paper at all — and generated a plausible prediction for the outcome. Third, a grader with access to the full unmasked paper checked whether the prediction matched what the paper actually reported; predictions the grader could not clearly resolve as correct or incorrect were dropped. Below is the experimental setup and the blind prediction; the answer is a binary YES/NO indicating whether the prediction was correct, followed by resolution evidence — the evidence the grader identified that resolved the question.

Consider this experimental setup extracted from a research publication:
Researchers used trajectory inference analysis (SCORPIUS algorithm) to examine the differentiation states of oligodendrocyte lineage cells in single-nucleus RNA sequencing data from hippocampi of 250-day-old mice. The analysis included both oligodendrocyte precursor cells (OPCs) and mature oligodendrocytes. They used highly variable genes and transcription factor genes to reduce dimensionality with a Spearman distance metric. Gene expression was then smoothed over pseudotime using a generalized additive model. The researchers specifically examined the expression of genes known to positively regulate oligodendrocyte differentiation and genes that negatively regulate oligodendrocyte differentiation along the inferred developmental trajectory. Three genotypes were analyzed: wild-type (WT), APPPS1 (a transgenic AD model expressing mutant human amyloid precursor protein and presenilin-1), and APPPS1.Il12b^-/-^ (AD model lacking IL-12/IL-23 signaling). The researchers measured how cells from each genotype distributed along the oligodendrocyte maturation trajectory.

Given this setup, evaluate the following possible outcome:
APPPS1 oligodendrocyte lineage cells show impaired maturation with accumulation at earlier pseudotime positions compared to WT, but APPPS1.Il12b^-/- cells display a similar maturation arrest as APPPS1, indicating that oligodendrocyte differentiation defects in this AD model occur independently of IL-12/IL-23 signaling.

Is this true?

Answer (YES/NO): NO